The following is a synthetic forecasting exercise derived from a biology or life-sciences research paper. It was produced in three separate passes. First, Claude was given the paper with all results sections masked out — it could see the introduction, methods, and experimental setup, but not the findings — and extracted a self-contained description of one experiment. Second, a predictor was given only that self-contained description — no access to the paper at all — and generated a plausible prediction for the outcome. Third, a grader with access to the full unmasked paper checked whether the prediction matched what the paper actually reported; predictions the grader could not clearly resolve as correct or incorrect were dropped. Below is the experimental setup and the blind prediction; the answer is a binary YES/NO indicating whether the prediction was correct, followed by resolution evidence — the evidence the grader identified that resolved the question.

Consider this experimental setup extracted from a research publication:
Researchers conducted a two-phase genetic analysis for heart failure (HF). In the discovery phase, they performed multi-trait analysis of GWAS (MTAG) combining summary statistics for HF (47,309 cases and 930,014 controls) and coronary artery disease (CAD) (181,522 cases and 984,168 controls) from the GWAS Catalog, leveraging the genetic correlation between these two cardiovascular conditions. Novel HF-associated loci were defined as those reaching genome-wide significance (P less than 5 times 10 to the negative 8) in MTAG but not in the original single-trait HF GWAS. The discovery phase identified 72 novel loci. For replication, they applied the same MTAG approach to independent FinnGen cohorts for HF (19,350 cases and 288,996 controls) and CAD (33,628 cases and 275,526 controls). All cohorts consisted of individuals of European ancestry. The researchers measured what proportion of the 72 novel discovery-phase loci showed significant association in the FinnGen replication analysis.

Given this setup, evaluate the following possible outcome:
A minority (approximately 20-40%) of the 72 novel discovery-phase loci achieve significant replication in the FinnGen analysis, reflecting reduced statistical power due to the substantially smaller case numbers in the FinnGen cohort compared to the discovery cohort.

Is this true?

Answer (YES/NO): NO